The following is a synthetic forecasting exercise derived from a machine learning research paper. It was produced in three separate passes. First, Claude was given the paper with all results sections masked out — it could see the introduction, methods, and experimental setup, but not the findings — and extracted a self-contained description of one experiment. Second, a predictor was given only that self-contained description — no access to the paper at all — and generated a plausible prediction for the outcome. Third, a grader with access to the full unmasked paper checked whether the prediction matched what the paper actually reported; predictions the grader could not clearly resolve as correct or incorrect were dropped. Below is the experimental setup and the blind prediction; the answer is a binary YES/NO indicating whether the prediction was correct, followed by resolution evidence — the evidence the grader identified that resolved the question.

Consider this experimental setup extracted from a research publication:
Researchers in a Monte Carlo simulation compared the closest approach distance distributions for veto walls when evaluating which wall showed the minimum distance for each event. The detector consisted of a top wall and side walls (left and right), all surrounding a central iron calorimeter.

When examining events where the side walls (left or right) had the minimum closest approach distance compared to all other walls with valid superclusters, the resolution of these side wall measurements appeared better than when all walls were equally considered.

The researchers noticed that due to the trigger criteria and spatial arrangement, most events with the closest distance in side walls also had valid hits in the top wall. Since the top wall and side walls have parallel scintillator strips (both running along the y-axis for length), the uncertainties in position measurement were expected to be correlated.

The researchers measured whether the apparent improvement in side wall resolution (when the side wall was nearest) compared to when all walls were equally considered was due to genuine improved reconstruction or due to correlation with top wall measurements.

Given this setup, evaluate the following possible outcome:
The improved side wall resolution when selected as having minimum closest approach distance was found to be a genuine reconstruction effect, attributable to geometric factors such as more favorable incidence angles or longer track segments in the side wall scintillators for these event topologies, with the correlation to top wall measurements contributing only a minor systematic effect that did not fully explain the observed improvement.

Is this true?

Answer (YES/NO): NO